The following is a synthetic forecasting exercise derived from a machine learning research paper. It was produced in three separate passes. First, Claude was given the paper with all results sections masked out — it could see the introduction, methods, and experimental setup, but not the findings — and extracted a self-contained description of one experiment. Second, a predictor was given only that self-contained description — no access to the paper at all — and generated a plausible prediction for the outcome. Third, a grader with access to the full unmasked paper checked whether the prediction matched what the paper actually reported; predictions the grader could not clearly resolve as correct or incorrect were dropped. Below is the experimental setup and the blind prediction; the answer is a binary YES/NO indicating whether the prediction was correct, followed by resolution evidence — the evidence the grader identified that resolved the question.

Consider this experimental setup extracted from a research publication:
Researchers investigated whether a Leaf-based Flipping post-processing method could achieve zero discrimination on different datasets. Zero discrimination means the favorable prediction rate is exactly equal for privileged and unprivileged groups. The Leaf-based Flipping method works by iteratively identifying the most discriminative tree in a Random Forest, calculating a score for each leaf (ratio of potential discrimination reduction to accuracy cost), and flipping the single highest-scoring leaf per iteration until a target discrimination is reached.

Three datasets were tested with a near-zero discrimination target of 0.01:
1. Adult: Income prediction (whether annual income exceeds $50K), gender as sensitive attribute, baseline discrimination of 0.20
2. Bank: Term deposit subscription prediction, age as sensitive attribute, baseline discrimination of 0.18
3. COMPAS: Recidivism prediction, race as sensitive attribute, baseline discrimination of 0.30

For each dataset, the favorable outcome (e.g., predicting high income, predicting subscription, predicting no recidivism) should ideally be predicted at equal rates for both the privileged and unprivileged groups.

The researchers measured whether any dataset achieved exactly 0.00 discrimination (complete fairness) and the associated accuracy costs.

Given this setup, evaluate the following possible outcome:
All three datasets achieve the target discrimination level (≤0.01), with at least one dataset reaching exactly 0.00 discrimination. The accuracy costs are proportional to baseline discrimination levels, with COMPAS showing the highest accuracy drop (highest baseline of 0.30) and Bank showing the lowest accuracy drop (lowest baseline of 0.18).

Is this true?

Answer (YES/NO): NO